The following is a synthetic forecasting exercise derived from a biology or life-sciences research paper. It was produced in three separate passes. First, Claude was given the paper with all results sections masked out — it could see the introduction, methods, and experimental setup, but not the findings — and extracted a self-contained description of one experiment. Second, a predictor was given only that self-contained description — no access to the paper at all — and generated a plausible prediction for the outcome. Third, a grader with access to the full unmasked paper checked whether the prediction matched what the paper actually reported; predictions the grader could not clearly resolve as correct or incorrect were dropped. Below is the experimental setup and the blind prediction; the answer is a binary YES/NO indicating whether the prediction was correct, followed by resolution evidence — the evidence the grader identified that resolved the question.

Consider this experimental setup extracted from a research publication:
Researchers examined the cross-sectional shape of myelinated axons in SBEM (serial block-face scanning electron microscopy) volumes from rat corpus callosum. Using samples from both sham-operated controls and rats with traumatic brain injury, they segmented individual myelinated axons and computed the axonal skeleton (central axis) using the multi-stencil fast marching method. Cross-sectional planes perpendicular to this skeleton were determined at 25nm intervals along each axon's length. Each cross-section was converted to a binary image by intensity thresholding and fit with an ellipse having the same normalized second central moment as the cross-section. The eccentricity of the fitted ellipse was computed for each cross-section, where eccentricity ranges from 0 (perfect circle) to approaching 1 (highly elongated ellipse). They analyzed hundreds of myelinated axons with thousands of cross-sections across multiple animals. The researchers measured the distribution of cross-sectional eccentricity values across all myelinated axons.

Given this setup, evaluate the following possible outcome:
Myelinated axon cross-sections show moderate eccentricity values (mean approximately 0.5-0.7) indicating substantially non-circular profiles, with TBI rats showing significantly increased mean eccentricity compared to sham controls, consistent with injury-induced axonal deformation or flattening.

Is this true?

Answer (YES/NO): NO